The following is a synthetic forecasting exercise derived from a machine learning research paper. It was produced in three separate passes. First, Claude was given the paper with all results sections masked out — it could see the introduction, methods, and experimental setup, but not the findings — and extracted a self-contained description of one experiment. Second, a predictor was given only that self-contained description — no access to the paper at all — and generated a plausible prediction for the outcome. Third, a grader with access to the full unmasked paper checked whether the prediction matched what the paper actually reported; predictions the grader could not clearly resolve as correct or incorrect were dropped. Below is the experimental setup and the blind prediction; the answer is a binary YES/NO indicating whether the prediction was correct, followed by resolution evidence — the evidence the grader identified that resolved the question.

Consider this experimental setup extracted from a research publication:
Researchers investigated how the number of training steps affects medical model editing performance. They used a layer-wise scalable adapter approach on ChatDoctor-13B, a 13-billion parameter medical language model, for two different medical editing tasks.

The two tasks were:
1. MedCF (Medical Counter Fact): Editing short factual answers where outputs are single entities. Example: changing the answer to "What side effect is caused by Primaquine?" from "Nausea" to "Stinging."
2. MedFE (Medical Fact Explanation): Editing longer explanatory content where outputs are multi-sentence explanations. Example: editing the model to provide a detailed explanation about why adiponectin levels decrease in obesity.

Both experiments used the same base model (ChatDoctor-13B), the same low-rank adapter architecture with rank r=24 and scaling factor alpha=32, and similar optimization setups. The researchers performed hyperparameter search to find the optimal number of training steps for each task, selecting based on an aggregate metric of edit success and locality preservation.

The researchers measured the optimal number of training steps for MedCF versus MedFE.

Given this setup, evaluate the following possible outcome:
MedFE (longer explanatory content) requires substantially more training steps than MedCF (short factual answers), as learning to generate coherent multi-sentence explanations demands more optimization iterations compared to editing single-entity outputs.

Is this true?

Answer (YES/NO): NO